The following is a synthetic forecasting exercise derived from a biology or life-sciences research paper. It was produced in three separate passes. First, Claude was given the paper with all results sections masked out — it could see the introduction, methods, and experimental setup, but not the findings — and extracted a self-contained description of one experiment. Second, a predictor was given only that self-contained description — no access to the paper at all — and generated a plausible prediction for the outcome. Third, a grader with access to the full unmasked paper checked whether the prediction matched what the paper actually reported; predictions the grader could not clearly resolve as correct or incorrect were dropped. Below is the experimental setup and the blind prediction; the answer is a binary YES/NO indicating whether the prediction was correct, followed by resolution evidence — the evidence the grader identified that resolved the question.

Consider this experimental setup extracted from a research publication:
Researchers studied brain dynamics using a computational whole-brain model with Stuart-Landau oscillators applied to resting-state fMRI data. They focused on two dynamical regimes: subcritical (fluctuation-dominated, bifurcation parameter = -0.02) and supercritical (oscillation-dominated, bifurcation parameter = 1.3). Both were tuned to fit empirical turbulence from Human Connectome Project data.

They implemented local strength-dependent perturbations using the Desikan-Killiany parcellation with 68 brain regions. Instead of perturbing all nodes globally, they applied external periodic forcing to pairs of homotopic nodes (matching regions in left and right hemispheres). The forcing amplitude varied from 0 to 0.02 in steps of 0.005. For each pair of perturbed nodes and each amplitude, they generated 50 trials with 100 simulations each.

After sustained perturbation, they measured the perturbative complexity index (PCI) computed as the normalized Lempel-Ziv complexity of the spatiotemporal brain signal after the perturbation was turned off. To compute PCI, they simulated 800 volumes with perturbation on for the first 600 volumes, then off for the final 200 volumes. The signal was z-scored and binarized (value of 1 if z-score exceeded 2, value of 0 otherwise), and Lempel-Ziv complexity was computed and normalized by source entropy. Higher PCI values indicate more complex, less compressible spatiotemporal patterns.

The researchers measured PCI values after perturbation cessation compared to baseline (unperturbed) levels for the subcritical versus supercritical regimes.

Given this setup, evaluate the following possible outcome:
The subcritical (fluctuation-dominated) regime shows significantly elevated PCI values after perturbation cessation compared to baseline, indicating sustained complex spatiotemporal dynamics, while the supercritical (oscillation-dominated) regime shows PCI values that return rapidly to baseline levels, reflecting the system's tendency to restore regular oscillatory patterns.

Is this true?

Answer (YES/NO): NO